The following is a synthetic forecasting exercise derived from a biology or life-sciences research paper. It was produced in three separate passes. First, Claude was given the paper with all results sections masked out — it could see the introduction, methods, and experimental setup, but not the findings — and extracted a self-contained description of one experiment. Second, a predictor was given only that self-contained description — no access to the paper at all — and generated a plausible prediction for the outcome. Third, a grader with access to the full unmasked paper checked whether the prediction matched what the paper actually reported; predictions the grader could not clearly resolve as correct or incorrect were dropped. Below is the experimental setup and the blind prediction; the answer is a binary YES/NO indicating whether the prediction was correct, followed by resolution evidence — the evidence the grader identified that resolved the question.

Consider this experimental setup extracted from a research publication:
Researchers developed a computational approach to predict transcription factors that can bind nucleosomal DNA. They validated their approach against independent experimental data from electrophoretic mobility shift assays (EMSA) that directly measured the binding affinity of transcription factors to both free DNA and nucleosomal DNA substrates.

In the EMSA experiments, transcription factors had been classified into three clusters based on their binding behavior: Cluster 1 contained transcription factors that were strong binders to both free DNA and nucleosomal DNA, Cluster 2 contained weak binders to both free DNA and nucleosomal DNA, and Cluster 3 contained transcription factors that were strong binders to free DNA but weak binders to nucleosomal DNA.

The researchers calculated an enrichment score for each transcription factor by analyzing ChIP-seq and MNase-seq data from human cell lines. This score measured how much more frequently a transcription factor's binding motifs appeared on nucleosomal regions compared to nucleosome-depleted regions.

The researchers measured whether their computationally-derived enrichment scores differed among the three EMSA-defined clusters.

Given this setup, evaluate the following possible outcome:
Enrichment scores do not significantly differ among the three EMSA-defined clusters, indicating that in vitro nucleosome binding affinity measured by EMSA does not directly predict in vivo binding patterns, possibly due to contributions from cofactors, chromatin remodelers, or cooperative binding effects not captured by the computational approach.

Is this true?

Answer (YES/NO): YES